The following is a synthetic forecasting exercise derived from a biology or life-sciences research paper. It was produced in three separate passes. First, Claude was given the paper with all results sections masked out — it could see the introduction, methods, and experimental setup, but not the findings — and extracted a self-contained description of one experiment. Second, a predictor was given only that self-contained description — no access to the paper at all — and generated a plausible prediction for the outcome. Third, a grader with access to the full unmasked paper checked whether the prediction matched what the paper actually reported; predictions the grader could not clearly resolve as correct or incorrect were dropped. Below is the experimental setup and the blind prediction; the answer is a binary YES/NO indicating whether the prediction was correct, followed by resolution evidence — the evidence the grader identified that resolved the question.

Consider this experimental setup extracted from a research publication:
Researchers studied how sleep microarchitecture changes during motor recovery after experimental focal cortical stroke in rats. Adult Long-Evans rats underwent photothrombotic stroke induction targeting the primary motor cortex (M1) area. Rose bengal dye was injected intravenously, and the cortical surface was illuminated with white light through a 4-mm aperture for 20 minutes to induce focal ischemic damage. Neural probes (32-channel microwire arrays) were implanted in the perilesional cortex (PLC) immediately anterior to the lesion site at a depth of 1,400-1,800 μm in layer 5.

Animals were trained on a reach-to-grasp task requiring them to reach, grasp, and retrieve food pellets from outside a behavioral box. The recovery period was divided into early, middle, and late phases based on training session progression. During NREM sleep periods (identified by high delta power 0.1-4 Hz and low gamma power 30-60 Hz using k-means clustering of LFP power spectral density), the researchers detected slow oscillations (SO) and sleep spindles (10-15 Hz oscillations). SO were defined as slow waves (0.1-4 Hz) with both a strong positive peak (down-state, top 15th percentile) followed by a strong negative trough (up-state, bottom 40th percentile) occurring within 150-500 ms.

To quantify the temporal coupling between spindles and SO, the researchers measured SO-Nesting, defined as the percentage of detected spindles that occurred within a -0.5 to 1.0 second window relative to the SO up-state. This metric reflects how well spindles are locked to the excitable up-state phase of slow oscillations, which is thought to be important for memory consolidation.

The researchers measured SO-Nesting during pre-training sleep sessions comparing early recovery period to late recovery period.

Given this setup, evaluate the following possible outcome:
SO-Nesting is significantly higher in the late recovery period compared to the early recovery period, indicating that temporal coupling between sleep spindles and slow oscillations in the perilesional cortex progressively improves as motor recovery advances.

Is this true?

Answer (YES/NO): YES